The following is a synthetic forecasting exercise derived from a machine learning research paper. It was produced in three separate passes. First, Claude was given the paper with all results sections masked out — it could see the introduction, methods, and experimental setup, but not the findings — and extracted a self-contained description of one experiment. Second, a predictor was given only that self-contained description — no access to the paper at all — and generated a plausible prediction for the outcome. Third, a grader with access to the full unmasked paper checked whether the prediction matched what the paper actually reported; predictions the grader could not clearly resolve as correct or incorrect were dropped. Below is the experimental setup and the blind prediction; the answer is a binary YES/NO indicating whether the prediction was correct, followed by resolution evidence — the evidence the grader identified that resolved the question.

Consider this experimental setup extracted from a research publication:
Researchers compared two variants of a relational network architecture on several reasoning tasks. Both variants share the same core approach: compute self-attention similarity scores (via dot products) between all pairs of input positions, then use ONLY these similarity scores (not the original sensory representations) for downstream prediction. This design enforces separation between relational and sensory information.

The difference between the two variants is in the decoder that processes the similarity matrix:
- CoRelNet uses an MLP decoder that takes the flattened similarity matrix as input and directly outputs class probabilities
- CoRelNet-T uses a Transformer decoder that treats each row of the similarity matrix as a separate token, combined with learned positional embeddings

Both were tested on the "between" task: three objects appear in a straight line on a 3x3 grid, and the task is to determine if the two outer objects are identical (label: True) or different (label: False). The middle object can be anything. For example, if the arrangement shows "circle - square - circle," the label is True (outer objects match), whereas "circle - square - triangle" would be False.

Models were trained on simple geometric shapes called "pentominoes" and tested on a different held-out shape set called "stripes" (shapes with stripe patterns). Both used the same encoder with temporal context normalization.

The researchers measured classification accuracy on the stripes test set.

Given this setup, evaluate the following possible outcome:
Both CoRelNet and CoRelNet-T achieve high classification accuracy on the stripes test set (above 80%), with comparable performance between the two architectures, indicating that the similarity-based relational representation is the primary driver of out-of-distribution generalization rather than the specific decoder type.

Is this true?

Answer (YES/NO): NO